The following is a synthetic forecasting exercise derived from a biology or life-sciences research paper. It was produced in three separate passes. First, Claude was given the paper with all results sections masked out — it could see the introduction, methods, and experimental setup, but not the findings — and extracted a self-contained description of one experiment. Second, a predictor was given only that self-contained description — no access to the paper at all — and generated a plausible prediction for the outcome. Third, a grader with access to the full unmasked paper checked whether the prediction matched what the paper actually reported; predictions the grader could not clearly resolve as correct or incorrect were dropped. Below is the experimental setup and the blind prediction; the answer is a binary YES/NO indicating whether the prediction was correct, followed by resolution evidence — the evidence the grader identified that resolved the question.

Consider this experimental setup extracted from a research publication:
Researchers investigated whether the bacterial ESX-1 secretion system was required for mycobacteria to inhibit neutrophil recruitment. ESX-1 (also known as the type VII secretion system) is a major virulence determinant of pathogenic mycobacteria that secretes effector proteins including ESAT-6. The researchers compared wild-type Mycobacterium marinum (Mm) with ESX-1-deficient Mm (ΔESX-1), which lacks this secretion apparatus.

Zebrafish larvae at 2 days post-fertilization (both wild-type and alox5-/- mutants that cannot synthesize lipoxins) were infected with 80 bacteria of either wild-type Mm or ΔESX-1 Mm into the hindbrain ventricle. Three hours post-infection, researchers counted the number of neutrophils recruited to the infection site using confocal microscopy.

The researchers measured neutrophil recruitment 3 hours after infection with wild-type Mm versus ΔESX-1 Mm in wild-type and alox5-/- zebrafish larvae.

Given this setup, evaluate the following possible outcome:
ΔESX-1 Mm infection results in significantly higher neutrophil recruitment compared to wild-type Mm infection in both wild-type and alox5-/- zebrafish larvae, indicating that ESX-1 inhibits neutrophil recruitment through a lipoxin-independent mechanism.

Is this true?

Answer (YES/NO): NO